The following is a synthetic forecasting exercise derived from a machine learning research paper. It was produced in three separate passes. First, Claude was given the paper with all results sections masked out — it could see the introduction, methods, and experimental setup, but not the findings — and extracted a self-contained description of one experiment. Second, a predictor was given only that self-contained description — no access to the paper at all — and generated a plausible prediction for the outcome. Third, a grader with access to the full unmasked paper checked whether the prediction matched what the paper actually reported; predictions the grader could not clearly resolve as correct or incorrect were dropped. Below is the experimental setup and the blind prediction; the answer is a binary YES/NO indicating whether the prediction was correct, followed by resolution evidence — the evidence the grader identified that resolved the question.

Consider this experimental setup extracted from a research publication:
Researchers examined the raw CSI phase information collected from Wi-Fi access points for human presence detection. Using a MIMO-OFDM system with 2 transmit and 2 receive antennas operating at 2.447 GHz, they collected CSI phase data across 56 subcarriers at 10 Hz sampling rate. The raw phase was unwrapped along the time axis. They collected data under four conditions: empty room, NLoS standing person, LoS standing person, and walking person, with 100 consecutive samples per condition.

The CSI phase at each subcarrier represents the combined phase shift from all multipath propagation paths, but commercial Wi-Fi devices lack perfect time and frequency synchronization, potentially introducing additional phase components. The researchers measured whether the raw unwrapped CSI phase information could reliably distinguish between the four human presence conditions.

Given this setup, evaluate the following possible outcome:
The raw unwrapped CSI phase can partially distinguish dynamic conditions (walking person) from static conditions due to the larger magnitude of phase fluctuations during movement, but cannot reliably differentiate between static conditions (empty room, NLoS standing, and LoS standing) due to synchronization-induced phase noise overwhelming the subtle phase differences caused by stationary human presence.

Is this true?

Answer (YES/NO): NO